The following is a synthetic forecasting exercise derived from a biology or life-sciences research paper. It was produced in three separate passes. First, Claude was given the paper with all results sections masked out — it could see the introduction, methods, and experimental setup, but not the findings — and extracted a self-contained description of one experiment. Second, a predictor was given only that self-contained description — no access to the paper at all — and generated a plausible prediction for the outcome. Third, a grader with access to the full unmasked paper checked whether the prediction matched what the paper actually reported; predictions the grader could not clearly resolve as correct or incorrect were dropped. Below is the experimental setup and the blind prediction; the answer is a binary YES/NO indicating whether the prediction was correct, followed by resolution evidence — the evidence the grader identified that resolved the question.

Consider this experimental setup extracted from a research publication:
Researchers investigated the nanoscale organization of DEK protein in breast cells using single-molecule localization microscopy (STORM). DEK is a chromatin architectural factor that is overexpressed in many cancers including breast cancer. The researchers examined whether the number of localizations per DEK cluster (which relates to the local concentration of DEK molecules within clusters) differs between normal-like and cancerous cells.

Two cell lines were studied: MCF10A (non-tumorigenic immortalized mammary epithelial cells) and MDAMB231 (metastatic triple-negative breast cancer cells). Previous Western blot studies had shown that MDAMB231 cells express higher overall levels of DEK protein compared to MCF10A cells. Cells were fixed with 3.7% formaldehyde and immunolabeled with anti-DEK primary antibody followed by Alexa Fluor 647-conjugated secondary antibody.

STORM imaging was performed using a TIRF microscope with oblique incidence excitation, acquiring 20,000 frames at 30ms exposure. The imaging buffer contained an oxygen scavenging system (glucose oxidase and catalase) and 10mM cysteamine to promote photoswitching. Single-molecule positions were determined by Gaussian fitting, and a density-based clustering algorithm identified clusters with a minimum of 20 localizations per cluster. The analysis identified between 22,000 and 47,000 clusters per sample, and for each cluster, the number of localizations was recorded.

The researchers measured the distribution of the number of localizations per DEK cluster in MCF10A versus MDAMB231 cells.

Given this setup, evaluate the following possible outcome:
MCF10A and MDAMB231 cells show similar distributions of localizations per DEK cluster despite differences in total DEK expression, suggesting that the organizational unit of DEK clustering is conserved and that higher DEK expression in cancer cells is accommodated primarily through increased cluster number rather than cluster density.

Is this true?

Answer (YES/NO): NO